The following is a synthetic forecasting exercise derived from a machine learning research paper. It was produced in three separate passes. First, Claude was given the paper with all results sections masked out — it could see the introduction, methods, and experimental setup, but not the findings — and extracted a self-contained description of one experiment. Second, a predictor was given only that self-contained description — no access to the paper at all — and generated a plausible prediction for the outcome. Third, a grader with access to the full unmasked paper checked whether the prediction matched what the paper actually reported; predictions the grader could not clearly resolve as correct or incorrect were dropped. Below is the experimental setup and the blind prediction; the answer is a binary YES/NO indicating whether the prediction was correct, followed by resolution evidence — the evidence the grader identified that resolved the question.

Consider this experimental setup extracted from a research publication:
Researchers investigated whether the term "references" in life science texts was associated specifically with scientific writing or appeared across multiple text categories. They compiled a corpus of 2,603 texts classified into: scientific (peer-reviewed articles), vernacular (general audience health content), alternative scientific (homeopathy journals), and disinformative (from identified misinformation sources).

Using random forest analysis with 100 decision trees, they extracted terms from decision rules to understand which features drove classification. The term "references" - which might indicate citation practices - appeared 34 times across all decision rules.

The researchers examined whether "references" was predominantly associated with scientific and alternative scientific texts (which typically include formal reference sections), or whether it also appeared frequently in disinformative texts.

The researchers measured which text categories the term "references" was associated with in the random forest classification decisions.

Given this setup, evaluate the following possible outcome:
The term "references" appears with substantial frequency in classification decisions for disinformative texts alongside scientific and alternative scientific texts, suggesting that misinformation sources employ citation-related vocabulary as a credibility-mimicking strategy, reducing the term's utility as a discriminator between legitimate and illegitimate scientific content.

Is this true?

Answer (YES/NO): YES